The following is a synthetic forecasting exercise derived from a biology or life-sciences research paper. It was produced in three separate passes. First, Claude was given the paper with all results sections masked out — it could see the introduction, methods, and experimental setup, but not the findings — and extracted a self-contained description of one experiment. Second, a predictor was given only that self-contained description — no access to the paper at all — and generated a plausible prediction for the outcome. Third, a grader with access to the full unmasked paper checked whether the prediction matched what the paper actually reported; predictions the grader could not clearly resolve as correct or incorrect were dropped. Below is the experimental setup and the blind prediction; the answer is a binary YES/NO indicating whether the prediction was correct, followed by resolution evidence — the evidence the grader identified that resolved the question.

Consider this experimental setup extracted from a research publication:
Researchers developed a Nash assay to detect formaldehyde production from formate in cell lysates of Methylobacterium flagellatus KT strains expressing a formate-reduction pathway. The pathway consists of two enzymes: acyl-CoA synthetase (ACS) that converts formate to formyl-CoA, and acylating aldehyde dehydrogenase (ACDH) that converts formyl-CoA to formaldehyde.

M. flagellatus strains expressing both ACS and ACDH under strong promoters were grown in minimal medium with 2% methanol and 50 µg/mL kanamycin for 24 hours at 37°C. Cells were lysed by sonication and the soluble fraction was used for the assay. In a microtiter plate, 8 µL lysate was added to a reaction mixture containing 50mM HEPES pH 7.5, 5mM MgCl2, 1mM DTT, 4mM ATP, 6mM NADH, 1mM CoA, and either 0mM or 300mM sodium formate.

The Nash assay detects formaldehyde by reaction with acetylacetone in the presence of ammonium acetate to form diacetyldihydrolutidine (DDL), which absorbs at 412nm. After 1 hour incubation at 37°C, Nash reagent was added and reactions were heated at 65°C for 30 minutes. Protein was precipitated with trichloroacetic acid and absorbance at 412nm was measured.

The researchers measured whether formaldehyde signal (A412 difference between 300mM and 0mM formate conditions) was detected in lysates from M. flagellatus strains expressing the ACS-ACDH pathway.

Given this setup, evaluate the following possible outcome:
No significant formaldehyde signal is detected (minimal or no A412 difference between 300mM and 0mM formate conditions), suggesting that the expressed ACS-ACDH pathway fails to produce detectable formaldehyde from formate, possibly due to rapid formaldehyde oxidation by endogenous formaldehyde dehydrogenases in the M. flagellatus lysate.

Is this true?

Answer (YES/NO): NO